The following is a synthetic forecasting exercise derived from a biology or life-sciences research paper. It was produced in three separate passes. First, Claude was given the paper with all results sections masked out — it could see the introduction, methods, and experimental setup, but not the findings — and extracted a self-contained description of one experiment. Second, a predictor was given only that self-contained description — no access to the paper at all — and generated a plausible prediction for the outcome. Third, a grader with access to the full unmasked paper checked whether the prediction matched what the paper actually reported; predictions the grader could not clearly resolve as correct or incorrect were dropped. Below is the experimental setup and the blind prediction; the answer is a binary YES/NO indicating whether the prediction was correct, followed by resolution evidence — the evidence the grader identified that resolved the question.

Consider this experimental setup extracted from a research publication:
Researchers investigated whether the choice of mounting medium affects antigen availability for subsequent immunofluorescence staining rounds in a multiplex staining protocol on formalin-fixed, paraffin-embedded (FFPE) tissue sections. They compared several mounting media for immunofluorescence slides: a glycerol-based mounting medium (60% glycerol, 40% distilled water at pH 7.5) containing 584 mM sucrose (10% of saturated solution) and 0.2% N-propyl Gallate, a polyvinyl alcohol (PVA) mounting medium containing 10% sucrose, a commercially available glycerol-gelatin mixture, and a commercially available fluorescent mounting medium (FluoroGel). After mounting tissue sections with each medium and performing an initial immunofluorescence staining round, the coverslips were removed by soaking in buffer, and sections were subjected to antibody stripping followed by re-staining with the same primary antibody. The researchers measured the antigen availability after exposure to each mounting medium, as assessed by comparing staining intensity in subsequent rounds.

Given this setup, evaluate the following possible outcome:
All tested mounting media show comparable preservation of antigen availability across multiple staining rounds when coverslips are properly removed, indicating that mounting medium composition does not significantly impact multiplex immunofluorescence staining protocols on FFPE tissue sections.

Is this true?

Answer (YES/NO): NO